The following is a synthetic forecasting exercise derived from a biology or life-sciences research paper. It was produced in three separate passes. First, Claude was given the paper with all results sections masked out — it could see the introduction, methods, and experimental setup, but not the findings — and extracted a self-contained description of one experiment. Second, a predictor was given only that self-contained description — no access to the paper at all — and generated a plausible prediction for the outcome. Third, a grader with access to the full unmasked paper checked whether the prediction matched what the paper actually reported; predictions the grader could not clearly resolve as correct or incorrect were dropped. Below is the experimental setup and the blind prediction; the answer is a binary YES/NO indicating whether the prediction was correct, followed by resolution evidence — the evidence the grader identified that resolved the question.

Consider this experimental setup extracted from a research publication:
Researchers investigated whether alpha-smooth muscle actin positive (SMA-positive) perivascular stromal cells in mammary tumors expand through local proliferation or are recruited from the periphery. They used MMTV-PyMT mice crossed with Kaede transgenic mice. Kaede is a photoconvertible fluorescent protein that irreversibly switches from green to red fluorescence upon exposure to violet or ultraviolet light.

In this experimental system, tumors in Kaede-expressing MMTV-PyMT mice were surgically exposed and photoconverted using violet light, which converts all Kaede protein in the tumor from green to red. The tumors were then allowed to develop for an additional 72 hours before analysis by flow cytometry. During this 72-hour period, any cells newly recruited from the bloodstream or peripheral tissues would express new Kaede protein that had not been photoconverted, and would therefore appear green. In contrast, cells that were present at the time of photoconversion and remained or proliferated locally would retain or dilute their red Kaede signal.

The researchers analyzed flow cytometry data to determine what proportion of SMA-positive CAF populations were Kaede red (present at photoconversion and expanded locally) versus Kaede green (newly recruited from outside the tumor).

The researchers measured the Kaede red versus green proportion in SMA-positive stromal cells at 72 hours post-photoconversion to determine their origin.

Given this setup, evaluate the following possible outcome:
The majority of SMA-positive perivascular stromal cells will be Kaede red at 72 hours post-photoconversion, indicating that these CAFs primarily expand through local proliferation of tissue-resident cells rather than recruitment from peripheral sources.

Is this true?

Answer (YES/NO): YES